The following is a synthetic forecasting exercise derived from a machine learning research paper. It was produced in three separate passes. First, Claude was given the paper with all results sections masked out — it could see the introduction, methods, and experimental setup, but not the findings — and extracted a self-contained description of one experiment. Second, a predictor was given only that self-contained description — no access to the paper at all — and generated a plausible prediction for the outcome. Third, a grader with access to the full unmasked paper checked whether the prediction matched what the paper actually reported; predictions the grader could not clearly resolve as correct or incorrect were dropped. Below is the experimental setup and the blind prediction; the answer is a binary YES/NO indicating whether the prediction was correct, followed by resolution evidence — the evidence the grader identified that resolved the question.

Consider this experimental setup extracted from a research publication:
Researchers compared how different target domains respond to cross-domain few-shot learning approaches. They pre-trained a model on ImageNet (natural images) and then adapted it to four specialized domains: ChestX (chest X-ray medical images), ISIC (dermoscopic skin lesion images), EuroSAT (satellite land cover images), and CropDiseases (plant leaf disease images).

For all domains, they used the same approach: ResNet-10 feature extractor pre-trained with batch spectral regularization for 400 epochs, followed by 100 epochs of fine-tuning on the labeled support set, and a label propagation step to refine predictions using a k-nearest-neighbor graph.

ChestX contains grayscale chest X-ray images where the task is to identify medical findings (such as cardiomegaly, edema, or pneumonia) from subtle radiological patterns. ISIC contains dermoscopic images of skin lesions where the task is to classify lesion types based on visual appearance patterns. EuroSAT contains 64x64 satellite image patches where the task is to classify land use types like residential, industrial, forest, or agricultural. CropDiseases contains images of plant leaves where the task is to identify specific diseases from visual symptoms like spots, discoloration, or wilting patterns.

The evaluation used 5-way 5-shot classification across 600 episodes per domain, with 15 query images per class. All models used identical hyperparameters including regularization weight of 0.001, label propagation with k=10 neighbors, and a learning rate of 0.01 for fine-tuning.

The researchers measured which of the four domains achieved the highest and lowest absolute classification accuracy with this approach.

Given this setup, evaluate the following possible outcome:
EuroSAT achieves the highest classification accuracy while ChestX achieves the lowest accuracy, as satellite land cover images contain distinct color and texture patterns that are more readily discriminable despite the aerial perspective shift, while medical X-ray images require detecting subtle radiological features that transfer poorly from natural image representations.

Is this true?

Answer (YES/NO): NO